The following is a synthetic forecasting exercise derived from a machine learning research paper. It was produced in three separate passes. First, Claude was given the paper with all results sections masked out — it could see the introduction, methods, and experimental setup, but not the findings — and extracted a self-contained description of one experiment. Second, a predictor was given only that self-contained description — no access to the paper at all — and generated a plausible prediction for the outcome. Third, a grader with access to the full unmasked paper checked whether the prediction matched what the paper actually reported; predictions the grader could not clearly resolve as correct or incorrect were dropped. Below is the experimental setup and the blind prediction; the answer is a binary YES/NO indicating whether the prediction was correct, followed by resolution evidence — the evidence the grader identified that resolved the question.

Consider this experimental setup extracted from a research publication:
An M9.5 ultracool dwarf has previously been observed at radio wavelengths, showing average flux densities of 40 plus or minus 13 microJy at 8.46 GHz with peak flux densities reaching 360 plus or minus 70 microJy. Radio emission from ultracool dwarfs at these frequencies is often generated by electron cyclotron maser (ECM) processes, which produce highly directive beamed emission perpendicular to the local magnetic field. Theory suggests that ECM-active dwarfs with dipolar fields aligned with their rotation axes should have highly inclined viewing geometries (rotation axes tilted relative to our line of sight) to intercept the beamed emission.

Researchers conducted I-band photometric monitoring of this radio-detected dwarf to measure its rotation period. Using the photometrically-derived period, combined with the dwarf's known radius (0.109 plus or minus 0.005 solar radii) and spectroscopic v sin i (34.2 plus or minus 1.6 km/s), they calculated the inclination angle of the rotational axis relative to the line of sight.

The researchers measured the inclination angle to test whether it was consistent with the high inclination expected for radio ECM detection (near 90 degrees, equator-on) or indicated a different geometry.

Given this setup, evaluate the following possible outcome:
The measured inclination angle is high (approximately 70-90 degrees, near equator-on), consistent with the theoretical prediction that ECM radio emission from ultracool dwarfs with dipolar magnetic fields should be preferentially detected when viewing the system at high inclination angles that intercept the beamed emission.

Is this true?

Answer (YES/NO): NO